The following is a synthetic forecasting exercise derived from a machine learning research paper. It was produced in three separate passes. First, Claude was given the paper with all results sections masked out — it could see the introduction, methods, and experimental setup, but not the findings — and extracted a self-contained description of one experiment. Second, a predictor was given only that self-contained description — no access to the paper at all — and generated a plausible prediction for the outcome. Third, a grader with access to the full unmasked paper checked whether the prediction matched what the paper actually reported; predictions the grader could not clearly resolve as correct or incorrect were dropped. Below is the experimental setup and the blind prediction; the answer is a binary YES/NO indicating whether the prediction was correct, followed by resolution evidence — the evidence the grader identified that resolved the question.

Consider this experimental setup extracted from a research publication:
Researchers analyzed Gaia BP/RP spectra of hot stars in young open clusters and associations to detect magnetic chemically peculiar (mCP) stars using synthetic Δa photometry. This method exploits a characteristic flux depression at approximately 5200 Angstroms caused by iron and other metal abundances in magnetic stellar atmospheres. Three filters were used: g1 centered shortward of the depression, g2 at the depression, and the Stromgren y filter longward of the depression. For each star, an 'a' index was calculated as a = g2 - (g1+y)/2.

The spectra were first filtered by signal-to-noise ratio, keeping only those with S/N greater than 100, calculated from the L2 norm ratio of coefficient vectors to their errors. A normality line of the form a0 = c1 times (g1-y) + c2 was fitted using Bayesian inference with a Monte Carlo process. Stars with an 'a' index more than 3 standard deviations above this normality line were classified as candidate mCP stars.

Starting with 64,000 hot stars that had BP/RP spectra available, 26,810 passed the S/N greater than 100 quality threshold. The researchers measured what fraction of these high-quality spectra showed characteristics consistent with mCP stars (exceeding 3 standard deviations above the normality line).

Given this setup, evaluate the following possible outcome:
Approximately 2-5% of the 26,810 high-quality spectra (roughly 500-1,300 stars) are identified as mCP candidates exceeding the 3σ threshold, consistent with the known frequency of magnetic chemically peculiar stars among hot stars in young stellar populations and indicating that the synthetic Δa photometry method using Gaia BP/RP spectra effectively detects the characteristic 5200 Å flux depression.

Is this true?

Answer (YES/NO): NO